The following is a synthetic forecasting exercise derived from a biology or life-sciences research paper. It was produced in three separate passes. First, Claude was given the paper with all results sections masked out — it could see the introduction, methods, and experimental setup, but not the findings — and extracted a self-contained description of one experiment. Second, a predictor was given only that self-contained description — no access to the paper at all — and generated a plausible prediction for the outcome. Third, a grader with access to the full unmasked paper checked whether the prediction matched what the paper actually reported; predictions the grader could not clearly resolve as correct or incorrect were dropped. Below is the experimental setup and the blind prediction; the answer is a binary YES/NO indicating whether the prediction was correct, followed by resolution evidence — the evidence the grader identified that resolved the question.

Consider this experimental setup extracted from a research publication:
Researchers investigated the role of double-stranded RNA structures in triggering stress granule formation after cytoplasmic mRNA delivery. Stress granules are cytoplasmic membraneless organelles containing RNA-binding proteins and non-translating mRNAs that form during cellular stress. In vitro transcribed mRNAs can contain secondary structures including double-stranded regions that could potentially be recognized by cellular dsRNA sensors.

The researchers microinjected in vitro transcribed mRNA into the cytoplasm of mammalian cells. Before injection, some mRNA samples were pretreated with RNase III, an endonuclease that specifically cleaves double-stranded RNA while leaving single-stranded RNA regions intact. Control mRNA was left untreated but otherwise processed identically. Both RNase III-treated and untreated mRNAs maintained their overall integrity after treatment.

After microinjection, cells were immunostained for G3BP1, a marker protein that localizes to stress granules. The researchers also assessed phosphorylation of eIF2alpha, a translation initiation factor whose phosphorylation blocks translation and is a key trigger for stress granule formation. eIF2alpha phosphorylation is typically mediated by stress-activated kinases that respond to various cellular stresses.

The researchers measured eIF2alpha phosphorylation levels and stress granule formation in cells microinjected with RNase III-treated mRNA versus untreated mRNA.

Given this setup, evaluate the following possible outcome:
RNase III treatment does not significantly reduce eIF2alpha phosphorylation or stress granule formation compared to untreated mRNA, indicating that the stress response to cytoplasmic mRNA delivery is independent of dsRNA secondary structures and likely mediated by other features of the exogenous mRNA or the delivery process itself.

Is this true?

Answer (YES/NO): NO